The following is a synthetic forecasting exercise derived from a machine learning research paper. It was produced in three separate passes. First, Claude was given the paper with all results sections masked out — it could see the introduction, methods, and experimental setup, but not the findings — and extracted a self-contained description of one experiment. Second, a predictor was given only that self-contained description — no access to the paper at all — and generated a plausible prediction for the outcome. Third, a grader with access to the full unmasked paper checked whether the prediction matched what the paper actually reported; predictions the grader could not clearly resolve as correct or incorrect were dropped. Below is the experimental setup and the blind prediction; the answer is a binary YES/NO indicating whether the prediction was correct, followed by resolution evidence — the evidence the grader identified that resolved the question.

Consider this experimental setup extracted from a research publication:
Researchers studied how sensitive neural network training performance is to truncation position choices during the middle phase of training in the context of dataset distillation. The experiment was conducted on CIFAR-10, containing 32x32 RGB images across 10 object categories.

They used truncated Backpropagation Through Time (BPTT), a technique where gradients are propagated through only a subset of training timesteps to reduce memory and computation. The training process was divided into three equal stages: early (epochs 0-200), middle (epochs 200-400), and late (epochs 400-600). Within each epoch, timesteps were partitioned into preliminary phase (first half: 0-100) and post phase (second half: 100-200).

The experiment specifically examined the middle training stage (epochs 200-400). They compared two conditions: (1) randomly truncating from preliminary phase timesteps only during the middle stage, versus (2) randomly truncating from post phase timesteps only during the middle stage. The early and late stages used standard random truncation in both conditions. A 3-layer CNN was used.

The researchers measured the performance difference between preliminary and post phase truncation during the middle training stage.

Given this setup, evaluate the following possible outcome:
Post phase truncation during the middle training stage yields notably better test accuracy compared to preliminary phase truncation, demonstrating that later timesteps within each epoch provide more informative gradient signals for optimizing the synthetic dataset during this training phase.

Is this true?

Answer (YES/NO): NO